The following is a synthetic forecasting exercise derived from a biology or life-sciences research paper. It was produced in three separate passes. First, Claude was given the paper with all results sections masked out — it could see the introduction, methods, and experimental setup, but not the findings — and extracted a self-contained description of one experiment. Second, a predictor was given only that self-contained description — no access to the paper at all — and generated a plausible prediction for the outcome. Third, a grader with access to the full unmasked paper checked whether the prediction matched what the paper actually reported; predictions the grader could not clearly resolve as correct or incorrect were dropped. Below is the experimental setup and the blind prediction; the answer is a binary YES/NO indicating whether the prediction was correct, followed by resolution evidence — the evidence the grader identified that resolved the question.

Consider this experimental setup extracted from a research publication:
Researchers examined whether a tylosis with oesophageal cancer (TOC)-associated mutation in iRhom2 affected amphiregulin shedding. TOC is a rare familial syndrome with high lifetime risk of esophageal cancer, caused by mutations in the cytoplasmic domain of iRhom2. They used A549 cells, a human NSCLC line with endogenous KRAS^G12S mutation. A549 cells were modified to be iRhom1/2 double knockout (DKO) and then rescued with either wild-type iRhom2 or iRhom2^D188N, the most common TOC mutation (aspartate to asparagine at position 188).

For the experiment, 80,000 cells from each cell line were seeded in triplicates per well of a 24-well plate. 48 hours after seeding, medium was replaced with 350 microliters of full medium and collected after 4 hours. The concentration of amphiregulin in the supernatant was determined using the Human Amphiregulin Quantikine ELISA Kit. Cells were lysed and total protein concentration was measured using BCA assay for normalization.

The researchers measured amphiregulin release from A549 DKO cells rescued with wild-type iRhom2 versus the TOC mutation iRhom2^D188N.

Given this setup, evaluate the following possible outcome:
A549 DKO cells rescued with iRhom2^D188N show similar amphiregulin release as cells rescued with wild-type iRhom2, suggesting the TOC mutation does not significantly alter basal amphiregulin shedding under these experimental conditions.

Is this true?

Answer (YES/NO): NO